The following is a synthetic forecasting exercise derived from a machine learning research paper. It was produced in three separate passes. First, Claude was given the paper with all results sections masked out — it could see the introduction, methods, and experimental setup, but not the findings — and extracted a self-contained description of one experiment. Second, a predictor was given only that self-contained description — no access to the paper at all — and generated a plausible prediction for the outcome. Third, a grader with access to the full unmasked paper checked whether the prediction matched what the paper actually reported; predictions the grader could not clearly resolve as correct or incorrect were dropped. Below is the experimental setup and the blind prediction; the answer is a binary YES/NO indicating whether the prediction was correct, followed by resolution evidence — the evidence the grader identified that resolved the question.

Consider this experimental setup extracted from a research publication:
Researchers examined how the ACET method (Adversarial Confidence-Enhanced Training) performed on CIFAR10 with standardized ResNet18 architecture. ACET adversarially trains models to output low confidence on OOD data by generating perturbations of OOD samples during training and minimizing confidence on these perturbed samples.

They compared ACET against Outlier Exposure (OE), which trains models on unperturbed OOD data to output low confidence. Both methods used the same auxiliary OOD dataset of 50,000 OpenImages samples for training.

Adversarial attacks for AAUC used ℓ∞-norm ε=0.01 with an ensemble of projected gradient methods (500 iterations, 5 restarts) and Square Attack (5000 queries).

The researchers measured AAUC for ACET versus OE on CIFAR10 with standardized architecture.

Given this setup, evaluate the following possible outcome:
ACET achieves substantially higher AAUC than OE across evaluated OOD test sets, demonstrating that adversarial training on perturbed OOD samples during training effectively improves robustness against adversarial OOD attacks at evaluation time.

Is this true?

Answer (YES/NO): YES